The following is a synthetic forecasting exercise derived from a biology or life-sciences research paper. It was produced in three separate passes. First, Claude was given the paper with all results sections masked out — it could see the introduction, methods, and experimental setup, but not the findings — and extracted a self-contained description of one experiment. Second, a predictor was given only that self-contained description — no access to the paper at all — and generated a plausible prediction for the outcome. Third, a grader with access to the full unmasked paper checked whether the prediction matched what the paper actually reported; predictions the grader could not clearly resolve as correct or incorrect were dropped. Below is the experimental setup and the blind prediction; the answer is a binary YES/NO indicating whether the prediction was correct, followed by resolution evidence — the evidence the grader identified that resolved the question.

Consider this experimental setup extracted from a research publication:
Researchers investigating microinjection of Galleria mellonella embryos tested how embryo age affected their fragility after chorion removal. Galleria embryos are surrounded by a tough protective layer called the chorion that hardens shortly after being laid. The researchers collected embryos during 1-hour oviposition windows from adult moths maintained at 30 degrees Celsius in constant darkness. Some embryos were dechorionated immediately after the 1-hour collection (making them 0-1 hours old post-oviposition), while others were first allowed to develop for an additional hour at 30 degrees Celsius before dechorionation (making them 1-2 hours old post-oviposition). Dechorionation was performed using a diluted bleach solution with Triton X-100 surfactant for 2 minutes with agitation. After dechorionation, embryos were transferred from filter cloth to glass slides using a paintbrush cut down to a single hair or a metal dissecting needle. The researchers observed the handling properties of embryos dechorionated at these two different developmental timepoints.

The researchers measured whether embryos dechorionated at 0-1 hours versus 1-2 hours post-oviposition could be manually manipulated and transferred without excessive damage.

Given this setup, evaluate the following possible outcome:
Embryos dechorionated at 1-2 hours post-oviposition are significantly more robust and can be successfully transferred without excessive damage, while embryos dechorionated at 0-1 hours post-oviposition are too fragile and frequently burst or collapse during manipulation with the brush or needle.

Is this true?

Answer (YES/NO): YES